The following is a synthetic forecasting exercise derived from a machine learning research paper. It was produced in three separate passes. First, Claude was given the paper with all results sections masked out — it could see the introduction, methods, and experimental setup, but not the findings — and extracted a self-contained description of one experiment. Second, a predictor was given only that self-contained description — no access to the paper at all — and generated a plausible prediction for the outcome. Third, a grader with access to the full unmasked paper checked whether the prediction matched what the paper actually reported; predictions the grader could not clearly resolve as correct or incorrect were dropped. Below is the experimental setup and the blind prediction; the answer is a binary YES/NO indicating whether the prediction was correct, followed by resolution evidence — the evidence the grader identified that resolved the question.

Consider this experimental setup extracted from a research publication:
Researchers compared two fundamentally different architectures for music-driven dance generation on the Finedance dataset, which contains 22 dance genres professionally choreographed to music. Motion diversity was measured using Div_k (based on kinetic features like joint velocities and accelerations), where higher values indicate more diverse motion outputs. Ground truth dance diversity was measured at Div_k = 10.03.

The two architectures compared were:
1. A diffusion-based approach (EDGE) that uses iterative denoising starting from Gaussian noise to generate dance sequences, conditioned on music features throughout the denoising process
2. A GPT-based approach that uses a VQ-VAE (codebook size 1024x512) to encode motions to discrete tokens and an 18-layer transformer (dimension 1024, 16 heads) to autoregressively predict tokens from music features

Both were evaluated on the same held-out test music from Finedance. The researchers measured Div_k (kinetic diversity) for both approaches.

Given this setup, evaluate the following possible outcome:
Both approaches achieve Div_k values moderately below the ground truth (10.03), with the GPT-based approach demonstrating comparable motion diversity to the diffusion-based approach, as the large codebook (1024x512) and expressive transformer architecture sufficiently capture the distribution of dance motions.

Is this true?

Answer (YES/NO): NO